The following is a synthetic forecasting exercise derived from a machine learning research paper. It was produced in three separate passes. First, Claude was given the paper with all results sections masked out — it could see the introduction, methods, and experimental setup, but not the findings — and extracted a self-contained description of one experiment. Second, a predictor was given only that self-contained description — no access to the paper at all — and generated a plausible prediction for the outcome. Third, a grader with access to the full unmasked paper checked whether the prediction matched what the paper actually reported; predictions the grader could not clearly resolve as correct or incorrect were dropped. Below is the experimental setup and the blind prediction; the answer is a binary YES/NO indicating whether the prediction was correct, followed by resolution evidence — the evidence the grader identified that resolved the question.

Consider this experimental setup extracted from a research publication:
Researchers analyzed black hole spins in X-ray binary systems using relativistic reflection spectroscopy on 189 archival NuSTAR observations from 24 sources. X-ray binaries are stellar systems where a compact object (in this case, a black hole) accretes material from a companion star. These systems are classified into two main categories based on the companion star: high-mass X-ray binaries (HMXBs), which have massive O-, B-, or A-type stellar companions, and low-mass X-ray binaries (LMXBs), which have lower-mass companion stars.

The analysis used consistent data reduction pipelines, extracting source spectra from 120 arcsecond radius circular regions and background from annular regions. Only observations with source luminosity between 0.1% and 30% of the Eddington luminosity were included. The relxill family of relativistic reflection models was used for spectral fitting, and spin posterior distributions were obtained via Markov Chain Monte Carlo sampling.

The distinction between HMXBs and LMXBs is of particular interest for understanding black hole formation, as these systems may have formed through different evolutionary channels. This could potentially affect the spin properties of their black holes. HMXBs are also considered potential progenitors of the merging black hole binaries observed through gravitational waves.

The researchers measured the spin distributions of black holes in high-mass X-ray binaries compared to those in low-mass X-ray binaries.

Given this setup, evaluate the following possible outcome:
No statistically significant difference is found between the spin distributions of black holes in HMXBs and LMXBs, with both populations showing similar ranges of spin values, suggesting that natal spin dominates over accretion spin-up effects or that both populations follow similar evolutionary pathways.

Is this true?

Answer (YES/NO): YES